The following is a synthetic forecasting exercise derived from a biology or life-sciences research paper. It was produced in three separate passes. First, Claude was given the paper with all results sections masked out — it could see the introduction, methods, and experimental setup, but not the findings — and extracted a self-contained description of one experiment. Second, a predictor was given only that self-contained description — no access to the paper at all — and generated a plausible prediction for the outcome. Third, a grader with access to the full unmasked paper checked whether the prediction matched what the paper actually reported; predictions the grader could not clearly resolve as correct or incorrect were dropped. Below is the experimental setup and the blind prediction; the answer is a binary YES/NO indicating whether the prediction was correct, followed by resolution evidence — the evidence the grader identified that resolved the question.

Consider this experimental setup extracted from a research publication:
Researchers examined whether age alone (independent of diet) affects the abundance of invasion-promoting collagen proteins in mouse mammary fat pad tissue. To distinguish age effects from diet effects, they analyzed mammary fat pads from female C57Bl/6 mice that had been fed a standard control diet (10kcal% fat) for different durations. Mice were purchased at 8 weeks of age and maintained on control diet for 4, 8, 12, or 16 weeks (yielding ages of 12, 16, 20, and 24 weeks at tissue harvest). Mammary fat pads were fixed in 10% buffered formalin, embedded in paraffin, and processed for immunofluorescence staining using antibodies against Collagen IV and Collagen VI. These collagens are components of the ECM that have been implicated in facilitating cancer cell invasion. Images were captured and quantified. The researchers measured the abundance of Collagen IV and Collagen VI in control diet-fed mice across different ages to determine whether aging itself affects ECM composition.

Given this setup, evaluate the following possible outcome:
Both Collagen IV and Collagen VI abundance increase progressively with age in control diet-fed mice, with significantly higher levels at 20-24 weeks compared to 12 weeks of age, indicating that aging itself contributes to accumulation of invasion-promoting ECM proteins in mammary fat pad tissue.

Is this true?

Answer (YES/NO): NO